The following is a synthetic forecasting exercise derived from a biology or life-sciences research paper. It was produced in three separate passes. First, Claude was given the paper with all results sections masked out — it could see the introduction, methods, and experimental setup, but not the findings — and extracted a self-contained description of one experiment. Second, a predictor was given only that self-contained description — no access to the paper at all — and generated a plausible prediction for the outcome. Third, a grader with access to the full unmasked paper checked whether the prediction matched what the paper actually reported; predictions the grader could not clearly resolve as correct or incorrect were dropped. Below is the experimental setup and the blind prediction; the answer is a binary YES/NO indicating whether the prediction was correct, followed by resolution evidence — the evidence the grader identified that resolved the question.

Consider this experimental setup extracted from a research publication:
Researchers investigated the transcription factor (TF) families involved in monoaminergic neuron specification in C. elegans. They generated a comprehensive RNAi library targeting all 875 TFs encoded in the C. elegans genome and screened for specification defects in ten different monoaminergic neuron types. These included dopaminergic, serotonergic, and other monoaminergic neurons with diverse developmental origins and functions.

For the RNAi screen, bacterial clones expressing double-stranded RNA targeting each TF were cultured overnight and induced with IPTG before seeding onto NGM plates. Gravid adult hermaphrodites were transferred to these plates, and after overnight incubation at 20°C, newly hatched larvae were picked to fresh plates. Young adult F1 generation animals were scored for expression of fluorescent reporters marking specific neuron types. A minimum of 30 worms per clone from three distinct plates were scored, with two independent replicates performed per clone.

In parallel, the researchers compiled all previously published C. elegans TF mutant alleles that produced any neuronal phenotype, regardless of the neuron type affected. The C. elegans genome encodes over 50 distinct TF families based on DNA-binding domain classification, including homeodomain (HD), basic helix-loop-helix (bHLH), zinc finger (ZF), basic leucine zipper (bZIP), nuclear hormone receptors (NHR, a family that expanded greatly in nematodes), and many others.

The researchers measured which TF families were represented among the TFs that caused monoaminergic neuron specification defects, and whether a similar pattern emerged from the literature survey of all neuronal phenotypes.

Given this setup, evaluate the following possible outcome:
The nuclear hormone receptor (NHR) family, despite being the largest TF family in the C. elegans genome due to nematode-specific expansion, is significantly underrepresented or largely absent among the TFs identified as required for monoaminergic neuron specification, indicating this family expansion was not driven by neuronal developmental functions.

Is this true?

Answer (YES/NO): YES